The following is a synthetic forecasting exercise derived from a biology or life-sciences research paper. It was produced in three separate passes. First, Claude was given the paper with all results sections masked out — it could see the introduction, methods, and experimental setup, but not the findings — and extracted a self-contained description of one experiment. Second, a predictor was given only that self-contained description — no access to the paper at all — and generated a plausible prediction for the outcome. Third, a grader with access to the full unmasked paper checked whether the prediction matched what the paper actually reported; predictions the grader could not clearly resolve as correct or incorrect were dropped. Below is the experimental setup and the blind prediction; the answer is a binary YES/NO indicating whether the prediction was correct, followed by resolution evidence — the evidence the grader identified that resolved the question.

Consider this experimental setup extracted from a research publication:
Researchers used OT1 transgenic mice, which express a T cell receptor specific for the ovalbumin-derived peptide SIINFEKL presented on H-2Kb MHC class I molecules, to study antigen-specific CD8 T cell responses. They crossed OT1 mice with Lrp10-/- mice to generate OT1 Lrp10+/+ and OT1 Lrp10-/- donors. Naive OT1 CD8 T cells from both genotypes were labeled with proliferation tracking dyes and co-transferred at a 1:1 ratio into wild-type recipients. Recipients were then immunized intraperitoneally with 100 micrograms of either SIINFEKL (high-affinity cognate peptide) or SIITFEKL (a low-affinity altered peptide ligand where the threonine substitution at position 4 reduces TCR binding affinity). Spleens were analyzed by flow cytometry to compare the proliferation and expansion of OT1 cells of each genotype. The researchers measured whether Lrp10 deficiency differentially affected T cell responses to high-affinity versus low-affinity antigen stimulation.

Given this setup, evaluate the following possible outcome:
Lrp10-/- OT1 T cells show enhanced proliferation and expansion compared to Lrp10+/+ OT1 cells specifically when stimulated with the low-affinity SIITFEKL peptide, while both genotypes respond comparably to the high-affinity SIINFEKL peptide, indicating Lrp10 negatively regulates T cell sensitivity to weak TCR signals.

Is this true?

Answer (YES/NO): NO